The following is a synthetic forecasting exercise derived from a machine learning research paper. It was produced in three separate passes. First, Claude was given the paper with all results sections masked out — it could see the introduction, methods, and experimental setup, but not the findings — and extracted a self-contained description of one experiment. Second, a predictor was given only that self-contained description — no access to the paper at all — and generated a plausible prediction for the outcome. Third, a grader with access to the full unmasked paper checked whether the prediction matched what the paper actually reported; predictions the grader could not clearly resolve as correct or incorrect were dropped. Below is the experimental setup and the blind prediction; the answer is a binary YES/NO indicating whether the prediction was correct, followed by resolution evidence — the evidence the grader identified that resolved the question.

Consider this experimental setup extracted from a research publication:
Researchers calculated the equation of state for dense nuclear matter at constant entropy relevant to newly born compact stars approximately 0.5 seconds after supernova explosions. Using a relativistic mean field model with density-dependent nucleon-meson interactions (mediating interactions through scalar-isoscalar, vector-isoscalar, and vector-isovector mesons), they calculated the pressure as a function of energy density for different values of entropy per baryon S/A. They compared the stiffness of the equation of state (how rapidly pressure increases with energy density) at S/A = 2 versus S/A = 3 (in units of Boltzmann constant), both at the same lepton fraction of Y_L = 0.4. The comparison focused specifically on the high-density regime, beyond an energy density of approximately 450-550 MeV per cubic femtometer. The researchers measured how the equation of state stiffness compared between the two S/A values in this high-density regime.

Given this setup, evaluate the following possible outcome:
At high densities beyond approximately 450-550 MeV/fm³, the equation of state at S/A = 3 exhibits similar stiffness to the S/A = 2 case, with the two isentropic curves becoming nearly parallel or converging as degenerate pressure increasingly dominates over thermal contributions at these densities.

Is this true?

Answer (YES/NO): NO